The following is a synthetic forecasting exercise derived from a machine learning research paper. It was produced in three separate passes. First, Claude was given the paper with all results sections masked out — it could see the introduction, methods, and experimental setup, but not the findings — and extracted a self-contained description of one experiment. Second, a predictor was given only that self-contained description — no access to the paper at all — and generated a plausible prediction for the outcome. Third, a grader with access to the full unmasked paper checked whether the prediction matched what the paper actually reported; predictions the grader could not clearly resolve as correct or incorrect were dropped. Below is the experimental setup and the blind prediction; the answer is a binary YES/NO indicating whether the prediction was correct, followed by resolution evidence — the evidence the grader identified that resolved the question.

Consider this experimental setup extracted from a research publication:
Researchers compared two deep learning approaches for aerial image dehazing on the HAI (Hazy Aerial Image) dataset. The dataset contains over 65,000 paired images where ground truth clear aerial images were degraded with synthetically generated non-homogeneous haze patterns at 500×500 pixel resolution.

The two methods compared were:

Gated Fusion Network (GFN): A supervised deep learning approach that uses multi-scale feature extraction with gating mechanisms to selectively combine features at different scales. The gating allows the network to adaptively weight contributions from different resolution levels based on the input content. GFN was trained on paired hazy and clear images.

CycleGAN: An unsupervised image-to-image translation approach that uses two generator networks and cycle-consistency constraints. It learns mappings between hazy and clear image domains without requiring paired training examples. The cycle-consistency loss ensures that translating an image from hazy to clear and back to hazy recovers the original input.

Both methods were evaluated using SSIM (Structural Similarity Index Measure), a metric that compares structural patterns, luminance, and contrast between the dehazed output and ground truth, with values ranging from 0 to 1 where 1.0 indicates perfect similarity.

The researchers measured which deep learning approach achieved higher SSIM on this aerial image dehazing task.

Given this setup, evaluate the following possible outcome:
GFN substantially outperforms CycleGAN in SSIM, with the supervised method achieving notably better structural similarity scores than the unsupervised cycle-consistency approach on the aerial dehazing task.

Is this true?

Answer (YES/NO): NO